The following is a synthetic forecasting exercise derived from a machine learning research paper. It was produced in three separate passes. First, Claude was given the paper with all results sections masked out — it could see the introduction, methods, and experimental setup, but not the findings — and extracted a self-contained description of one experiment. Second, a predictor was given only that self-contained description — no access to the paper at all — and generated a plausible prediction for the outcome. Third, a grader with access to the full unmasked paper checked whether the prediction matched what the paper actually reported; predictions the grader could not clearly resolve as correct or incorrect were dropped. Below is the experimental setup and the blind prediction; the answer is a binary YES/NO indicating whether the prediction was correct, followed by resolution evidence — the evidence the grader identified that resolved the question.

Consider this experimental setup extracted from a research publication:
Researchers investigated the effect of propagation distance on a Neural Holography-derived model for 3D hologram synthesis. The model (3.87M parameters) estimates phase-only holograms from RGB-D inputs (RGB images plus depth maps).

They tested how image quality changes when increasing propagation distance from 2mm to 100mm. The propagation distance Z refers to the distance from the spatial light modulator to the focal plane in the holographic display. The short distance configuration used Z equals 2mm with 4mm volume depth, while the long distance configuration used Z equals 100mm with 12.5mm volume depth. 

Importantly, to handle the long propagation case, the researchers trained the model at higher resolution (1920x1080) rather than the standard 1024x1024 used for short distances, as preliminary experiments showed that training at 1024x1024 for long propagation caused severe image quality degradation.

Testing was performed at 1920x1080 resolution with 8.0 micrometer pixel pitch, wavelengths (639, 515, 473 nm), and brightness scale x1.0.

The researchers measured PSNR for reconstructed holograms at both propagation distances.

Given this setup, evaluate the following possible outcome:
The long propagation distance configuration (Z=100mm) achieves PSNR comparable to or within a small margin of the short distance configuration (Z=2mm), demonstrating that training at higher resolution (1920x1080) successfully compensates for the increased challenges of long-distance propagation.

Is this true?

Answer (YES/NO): YES